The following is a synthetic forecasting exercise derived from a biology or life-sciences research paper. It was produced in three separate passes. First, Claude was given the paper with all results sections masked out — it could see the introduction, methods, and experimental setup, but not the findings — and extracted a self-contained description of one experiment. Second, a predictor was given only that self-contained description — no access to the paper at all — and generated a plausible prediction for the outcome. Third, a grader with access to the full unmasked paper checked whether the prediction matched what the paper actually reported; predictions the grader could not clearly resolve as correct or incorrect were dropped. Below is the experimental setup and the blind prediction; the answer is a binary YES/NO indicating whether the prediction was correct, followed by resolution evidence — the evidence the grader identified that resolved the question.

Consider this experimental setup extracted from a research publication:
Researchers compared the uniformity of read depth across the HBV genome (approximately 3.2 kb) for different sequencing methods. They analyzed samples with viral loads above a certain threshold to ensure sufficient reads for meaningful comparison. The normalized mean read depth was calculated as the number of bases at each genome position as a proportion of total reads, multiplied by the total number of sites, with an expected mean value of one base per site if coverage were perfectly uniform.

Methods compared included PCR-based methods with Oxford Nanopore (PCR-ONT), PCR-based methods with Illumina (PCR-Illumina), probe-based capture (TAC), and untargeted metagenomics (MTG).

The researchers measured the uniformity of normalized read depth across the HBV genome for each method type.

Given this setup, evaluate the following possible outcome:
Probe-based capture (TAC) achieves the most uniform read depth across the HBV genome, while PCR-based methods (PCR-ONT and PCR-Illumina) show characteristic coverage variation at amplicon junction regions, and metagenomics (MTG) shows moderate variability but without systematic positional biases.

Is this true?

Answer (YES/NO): NO